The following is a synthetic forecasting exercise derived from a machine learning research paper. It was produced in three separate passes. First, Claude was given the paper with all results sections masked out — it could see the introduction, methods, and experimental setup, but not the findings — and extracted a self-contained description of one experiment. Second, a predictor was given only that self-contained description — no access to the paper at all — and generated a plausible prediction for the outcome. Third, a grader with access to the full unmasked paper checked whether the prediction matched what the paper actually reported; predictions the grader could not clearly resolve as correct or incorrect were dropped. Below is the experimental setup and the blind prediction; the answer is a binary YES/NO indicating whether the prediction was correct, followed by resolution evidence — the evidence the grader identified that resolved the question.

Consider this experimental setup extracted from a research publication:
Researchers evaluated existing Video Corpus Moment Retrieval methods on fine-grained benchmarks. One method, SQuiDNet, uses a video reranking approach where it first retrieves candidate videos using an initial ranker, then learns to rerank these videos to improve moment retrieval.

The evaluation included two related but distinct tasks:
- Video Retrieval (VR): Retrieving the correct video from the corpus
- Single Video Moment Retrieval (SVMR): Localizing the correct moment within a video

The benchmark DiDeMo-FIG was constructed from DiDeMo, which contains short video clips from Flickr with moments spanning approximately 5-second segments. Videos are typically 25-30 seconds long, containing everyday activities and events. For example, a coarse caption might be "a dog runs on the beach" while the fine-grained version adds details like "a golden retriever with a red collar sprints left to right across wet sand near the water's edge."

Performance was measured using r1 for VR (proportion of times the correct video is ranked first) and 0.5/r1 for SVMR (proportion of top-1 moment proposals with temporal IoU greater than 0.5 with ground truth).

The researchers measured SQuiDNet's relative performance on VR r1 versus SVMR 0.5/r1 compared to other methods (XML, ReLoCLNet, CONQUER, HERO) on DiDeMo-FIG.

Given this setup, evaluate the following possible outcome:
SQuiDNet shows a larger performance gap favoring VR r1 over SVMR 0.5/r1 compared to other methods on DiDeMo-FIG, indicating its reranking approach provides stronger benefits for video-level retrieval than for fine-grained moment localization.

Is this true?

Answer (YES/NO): YES